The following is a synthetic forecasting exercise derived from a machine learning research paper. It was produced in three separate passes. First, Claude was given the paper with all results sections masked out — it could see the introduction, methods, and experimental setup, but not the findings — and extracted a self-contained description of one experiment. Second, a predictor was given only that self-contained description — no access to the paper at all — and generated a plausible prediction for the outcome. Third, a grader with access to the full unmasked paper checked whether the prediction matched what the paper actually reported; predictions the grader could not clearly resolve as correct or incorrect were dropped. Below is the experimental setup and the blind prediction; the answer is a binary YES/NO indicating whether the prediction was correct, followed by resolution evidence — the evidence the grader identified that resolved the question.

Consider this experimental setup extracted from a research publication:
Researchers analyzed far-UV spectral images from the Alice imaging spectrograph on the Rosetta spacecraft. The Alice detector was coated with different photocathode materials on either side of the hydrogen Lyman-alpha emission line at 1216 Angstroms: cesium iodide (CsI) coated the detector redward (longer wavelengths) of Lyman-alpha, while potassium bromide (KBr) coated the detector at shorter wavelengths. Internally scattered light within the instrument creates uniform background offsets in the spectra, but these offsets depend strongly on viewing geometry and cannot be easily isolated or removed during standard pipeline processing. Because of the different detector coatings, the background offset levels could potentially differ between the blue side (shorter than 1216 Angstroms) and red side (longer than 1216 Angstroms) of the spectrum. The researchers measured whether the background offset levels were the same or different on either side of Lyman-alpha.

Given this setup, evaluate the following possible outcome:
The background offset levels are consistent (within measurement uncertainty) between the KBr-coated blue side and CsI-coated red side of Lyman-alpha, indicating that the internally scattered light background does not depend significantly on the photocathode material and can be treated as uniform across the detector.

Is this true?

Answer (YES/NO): NO